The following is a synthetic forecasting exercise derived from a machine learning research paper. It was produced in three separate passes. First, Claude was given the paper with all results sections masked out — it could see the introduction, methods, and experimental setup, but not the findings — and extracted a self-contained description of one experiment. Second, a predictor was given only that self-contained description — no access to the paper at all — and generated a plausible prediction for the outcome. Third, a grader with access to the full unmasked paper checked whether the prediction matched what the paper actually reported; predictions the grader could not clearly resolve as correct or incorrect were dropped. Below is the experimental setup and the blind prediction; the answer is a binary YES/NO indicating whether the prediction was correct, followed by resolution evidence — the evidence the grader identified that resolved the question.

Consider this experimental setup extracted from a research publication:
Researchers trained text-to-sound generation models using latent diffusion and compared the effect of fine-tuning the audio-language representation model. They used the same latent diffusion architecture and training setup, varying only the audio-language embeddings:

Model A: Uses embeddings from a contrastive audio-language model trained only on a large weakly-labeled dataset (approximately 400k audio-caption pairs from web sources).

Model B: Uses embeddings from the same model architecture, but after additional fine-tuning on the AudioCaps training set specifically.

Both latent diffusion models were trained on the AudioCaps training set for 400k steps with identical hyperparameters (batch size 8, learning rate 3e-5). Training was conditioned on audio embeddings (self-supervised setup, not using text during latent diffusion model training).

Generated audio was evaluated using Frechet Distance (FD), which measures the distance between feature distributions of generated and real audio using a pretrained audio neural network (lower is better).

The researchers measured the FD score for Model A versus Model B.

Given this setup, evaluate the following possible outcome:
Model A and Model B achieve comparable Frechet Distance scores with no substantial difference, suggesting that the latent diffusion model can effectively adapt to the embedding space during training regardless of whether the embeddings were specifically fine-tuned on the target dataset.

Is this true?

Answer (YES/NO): NO